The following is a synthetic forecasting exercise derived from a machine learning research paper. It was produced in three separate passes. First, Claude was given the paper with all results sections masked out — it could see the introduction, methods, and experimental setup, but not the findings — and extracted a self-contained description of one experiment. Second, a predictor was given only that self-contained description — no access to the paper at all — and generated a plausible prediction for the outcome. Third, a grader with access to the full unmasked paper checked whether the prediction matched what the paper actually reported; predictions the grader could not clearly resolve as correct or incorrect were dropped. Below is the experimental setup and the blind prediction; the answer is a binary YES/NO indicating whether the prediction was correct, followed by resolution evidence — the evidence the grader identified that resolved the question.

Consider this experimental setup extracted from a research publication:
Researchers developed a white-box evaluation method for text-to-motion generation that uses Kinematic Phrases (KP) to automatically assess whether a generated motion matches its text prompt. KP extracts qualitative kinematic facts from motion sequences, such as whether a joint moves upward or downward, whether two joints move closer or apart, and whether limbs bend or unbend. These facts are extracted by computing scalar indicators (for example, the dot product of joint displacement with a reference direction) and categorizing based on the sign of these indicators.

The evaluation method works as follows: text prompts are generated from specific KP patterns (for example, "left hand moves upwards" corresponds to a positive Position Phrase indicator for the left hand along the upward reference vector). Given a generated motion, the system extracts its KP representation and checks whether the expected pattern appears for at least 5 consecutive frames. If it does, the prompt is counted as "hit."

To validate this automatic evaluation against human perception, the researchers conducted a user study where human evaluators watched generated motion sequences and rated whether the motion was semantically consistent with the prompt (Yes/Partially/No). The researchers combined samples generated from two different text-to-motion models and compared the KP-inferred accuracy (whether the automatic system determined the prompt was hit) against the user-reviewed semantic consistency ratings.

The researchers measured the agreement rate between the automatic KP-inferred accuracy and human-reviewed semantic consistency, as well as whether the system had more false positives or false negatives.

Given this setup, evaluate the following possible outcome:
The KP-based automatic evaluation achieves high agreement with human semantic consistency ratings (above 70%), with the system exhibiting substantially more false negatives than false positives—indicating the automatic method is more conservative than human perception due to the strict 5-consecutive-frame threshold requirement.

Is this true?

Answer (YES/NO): NO